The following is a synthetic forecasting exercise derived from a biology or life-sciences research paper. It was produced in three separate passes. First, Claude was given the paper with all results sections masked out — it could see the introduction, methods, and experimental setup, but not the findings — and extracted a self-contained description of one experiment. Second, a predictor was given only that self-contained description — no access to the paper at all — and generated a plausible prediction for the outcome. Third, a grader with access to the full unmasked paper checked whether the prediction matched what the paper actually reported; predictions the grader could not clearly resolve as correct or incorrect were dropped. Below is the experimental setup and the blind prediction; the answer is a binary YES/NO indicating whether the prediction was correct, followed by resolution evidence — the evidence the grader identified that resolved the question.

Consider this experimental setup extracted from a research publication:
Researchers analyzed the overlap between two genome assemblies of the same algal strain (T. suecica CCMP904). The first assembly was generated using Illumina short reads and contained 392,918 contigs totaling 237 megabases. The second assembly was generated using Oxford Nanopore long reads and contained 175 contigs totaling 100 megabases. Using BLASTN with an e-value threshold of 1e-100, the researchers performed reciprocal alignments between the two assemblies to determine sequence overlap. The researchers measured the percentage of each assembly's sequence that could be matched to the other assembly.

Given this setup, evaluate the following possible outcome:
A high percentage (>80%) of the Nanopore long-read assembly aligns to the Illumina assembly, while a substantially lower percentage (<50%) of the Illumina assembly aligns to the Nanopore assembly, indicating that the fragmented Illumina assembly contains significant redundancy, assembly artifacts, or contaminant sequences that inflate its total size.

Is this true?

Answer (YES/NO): NO